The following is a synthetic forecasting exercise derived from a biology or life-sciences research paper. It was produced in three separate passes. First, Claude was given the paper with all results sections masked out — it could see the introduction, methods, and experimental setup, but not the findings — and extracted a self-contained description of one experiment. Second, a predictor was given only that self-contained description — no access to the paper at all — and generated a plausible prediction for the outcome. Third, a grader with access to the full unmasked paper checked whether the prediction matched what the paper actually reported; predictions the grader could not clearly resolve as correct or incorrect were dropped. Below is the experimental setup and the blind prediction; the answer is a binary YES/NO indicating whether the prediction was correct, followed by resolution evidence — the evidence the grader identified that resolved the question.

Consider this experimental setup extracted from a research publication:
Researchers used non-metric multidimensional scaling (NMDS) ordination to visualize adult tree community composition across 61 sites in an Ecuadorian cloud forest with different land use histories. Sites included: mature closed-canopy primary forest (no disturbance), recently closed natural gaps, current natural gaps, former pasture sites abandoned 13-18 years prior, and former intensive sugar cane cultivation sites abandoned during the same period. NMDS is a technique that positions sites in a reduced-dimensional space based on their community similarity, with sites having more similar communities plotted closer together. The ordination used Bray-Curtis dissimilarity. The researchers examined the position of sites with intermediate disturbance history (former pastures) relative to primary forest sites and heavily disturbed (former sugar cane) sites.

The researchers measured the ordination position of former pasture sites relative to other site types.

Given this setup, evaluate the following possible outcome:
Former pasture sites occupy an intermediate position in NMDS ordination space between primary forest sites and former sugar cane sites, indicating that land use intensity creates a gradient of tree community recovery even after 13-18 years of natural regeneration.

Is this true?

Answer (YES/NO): YES